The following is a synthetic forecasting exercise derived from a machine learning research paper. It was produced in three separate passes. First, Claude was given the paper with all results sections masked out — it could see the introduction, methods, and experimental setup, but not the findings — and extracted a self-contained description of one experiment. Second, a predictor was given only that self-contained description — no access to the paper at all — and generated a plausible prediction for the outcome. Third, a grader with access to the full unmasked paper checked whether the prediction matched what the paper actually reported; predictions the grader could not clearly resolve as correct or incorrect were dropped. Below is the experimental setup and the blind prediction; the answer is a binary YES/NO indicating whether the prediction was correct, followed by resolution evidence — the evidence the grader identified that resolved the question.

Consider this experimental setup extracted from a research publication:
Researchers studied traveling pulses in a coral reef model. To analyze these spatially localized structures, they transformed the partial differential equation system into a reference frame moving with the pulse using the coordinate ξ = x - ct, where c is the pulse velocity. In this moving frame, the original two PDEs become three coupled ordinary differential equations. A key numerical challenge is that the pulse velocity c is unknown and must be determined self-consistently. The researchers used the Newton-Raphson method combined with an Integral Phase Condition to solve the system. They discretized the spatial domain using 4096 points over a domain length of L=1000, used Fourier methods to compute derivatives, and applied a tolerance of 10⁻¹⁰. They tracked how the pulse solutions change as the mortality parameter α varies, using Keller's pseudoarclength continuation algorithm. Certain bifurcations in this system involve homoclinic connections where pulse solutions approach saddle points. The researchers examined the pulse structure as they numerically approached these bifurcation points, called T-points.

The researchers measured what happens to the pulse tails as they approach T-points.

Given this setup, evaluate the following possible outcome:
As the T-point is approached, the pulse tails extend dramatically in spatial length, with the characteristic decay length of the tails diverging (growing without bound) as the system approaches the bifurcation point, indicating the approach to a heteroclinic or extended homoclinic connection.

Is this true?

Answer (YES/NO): YES